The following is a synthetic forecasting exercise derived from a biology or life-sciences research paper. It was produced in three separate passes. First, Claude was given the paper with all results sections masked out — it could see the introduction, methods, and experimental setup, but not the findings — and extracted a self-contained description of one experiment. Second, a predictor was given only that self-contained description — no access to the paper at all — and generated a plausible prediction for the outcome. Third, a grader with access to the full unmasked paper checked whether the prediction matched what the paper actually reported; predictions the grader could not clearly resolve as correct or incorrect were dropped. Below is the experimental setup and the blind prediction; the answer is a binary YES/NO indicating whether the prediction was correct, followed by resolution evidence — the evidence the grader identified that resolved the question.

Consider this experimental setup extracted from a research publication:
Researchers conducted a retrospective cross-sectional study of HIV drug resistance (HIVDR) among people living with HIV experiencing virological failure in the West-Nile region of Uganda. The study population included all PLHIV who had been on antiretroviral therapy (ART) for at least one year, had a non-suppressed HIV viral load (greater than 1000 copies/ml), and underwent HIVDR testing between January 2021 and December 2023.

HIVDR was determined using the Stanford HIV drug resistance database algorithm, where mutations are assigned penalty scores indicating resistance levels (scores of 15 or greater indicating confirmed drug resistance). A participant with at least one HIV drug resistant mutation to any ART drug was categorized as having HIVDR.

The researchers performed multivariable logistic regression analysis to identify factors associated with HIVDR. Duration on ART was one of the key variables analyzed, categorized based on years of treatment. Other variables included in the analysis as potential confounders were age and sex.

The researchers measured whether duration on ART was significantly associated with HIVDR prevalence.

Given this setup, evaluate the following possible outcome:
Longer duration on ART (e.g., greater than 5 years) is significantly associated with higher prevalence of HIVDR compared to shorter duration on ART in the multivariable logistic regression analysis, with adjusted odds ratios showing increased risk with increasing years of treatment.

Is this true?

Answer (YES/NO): YES